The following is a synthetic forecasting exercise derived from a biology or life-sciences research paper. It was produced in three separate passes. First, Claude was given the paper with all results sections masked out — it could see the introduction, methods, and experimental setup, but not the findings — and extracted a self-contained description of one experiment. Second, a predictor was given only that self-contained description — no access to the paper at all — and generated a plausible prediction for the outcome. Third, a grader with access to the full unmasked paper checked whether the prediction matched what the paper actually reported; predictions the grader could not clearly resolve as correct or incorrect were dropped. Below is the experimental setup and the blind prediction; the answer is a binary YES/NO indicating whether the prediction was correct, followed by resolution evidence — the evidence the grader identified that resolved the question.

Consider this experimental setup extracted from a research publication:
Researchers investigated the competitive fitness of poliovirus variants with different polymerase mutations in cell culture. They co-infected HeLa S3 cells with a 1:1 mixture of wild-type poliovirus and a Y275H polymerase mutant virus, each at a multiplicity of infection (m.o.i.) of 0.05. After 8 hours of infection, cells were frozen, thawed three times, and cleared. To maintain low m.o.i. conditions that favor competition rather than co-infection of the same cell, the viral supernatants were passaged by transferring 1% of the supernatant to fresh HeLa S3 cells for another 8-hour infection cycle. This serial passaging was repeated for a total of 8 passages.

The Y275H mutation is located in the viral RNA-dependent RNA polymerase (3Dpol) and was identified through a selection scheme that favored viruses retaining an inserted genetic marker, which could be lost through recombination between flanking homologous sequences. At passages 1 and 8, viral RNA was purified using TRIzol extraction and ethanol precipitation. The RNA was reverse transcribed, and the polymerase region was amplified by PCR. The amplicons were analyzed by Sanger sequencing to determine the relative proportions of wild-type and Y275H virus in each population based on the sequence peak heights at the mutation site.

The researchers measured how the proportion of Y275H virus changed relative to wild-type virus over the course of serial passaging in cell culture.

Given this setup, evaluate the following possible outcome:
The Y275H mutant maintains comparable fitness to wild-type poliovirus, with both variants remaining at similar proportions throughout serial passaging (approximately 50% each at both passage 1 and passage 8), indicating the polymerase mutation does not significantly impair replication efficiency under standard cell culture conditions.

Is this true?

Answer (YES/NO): NO